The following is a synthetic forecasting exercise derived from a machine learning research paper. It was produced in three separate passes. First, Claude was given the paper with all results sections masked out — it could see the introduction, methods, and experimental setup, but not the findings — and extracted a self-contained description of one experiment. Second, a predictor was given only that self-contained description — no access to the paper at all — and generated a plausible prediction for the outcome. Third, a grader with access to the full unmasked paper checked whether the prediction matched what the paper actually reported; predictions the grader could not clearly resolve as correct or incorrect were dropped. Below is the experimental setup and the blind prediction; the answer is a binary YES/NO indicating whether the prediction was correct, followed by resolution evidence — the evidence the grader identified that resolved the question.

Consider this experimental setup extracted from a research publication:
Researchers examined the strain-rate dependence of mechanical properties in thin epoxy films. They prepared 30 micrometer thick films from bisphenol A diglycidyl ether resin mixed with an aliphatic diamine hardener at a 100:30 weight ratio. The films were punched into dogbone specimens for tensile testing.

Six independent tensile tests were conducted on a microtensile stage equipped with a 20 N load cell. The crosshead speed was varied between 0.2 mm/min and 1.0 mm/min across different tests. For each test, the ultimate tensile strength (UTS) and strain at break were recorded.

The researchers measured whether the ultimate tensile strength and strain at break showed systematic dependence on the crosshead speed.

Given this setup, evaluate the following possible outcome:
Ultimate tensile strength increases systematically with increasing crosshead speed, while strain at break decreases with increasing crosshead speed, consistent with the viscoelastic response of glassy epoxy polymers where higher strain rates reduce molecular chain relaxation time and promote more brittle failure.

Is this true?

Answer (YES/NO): NO